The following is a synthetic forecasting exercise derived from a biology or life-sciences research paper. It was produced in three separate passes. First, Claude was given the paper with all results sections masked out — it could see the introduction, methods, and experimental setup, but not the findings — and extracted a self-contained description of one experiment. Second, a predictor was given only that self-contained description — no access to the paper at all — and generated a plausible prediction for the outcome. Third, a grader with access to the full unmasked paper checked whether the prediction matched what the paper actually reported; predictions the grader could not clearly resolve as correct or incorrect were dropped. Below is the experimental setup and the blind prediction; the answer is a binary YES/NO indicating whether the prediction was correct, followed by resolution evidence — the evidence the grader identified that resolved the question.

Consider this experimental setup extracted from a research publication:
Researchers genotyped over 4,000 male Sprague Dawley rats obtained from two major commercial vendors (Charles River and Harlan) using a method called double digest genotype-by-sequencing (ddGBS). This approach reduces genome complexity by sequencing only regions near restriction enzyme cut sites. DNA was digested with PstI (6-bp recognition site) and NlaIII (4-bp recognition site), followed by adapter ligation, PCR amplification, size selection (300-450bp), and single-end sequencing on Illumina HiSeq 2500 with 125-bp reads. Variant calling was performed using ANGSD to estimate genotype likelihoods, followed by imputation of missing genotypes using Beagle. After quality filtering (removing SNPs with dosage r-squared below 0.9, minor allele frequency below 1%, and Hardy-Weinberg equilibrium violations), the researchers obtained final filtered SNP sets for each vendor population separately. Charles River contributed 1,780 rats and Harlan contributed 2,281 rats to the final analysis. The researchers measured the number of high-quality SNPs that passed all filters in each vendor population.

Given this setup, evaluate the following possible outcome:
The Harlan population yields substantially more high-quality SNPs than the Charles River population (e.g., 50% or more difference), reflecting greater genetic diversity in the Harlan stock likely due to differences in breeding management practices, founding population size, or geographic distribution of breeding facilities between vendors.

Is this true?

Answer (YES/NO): NO